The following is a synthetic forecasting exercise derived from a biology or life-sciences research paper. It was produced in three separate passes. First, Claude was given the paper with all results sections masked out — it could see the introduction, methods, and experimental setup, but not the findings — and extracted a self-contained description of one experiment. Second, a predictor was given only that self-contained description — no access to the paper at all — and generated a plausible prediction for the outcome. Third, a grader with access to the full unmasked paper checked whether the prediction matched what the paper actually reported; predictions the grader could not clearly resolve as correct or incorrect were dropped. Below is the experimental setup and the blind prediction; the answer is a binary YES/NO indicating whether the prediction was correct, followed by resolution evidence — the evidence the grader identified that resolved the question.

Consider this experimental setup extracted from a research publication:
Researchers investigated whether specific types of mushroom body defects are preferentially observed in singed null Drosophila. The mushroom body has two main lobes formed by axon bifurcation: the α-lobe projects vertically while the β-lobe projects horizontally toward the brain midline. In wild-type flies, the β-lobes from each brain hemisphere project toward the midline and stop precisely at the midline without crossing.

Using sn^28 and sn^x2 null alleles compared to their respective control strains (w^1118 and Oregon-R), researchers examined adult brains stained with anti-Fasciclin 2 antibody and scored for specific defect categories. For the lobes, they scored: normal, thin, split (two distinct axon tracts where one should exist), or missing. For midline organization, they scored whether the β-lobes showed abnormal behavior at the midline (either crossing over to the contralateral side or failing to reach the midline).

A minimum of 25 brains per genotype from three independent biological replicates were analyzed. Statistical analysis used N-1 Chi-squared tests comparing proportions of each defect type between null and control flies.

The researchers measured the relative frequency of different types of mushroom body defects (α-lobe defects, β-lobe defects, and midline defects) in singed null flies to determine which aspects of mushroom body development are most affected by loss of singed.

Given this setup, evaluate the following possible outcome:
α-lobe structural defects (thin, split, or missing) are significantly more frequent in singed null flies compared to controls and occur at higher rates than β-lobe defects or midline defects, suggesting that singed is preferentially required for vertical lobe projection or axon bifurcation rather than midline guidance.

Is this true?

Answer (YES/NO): NO